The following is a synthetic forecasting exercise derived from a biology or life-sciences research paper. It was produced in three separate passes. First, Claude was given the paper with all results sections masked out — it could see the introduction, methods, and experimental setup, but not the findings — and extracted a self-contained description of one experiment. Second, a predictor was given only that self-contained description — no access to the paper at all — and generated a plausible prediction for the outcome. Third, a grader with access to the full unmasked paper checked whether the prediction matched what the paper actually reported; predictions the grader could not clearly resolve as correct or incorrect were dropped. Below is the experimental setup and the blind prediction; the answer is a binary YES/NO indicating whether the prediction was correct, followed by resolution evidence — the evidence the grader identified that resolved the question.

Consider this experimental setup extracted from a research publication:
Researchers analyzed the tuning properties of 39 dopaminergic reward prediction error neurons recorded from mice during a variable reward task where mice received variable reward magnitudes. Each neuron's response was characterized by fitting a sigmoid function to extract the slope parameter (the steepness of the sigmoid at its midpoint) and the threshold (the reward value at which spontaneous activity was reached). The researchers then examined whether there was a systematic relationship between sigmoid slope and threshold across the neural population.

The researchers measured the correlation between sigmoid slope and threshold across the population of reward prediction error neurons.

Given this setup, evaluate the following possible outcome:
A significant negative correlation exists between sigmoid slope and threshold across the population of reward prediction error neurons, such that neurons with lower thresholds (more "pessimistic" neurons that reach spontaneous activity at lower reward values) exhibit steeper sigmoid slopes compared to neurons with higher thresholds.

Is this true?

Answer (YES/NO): YES